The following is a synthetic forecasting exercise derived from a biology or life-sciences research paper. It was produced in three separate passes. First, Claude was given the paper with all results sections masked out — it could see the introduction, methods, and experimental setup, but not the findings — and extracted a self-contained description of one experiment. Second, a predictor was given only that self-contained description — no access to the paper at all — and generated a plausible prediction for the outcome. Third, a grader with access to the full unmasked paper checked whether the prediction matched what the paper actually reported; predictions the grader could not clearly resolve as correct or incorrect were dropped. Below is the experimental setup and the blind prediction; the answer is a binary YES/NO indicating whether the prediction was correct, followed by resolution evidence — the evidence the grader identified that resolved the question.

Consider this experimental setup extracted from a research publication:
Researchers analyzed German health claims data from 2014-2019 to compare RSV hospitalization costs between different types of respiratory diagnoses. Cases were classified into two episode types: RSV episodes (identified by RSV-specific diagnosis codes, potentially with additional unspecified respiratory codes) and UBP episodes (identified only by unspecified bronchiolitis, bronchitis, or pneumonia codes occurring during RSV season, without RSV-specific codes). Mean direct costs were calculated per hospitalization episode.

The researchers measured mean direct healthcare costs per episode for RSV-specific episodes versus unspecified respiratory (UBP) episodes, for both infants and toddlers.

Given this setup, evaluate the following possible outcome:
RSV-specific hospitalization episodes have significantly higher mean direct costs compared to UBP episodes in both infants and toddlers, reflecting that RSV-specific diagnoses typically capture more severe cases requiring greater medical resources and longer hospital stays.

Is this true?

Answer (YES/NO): NO